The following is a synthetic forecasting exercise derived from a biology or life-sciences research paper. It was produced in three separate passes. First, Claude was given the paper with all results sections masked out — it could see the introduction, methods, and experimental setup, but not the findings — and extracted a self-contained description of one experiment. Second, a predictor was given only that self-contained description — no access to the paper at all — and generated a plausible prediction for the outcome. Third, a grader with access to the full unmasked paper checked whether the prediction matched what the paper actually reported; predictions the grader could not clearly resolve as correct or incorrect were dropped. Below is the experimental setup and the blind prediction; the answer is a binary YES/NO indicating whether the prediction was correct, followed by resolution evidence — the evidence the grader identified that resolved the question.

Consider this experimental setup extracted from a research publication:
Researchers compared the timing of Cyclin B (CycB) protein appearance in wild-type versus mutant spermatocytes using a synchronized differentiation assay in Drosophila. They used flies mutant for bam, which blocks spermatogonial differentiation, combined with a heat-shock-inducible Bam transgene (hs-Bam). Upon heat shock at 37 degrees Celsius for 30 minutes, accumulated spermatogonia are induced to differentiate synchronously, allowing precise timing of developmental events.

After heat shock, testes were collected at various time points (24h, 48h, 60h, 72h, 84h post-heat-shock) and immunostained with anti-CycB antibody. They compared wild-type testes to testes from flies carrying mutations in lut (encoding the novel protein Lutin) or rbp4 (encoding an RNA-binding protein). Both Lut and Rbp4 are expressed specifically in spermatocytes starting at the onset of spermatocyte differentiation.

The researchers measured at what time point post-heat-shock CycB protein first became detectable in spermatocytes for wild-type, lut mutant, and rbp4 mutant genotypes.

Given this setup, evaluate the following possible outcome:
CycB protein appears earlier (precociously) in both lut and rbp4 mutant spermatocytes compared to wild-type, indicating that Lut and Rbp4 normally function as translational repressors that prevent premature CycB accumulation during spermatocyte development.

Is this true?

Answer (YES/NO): YES